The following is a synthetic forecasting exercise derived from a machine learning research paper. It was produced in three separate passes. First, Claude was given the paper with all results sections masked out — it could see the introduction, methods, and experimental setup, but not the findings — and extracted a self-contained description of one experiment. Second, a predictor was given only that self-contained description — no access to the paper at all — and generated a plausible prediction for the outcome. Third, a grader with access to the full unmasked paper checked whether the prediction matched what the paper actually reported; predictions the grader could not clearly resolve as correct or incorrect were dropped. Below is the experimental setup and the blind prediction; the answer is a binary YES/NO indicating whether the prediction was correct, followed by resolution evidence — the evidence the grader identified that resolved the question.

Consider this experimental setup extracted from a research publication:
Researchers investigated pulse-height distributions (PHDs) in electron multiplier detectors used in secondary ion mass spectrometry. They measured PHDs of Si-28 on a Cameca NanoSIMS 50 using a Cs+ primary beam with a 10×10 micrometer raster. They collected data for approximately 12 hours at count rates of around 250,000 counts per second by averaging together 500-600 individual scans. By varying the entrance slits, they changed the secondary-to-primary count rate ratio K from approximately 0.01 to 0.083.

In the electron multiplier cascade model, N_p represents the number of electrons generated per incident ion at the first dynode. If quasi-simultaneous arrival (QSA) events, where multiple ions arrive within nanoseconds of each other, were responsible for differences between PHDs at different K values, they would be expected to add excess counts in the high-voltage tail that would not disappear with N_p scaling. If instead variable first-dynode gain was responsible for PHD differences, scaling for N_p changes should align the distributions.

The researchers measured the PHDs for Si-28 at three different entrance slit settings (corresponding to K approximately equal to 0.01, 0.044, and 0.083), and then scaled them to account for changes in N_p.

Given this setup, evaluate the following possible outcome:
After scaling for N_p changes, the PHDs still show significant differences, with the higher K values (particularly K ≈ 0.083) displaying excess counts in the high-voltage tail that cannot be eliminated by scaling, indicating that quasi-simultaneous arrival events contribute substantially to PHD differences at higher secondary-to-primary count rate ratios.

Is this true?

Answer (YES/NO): NO